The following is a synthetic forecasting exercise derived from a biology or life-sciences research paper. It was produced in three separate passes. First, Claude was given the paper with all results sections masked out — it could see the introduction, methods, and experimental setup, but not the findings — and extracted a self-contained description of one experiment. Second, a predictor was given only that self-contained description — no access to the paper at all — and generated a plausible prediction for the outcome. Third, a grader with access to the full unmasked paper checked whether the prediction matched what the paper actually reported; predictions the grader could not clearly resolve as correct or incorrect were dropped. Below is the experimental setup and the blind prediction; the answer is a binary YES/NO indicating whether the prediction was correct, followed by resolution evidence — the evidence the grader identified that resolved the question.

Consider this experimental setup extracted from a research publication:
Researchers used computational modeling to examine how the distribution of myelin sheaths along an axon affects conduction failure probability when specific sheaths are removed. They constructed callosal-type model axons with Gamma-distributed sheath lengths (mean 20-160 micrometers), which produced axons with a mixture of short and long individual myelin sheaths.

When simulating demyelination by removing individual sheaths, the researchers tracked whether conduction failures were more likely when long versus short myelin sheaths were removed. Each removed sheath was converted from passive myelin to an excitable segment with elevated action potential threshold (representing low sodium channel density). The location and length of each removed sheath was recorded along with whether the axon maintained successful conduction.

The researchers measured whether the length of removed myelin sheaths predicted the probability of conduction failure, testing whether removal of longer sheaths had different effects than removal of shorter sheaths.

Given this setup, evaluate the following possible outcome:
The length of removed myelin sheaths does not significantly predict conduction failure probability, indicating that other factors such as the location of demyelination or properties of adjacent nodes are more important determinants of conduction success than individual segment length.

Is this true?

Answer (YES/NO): NO